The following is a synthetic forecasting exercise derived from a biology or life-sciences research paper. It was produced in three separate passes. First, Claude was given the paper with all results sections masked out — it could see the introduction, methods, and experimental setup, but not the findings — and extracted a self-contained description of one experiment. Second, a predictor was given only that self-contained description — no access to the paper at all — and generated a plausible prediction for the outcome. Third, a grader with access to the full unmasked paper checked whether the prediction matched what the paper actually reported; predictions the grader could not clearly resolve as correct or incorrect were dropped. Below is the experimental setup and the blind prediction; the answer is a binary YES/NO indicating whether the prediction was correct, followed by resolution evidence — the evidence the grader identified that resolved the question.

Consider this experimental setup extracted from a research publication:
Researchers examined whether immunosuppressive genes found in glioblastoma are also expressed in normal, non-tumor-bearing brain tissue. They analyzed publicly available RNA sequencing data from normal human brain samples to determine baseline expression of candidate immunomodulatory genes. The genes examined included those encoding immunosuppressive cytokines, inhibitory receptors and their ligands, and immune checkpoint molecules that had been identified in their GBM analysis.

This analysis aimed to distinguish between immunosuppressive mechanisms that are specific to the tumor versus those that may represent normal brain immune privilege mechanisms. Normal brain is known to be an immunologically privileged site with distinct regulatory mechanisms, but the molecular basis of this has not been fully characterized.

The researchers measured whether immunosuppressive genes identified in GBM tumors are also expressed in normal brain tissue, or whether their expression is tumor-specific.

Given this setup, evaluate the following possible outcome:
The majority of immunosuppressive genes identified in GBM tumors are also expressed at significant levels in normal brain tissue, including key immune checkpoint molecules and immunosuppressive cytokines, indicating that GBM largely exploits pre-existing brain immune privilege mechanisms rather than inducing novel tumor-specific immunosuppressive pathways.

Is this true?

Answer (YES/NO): NO